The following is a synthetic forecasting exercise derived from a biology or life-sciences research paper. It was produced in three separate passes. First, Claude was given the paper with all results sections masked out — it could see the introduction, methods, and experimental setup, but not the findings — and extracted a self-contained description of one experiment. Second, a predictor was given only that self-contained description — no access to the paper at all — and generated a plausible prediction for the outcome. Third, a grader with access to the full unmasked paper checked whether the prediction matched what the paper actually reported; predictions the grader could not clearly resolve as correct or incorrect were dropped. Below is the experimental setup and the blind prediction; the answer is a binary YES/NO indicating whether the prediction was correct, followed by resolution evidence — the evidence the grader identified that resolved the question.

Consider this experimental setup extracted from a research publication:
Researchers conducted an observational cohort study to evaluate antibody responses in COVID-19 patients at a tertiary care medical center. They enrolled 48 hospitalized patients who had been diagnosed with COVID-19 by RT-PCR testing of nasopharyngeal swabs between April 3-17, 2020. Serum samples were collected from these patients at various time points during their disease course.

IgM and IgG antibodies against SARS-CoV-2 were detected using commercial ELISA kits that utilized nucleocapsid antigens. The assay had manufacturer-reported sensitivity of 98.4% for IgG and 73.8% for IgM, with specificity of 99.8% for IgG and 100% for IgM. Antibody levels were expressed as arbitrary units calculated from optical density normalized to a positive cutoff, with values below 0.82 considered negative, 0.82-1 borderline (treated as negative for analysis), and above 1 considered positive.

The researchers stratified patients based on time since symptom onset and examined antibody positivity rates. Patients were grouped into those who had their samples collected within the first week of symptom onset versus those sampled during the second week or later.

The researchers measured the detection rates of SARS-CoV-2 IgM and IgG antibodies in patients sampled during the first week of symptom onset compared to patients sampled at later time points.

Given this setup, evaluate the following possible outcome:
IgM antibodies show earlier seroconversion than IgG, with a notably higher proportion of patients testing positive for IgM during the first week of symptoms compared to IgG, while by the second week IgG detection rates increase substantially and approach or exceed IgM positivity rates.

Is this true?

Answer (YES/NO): NO